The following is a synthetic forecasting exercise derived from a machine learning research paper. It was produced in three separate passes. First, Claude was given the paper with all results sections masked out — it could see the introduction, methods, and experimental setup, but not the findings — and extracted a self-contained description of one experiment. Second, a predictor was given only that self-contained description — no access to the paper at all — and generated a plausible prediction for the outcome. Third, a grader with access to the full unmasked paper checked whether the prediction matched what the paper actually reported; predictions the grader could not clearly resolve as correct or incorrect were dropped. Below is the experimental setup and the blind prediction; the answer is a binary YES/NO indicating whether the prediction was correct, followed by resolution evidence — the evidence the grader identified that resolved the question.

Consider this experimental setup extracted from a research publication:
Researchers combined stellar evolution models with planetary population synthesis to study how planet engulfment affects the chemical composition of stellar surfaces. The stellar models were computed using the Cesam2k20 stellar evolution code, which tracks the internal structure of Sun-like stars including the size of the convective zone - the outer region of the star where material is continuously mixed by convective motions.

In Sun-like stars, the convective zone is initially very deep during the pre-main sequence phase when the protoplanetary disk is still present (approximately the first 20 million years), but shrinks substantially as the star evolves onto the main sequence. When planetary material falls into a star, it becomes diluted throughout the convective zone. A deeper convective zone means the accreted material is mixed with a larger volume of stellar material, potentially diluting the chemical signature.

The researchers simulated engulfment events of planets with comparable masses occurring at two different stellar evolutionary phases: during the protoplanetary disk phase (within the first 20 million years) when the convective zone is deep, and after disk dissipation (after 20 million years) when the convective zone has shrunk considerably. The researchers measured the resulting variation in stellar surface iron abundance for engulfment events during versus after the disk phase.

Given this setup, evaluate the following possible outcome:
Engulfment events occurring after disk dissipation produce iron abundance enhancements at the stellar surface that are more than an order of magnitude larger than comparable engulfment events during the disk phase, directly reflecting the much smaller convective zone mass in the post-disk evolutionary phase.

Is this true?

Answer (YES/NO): NO